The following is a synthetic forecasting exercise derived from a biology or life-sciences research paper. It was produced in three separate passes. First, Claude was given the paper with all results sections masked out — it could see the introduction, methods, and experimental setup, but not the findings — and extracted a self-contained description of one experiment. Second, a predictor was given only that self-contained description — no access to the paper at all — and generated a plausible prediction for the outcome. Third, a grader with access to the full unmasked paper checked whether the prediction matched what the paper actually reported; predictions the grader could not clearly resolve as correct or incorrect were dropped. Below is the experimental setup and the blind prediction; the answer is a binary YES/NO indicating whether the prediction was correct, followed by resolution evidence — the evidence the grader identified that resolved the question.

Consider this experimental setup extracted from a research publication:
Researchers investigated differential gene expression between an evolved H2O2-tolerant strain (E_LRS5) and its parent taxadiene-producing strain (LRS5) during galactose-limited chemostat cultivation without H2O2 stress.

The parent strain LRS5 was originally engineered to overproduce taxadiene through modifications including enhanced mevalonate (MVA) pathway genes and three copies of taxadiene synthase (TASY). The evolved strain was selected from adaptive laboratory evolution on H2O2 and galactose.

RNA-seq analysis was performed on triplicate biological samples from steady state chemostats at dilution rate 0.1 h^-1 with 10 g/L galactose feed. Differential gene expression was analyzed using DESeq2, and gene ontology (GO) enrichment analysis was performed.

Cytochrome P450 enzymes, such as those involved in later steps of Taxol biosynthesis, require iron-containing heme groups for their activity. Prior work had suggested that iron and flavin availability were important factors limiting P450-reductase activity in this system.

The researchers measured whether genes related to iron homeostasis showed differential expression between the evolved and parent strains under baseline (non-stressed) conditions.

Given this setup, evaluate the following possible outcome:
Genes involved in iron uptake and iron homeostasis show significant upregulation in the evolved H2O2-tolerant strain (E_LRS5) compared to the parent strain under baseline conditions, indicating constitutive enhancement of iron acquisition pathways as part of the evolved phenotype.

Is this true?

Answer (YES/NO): NO